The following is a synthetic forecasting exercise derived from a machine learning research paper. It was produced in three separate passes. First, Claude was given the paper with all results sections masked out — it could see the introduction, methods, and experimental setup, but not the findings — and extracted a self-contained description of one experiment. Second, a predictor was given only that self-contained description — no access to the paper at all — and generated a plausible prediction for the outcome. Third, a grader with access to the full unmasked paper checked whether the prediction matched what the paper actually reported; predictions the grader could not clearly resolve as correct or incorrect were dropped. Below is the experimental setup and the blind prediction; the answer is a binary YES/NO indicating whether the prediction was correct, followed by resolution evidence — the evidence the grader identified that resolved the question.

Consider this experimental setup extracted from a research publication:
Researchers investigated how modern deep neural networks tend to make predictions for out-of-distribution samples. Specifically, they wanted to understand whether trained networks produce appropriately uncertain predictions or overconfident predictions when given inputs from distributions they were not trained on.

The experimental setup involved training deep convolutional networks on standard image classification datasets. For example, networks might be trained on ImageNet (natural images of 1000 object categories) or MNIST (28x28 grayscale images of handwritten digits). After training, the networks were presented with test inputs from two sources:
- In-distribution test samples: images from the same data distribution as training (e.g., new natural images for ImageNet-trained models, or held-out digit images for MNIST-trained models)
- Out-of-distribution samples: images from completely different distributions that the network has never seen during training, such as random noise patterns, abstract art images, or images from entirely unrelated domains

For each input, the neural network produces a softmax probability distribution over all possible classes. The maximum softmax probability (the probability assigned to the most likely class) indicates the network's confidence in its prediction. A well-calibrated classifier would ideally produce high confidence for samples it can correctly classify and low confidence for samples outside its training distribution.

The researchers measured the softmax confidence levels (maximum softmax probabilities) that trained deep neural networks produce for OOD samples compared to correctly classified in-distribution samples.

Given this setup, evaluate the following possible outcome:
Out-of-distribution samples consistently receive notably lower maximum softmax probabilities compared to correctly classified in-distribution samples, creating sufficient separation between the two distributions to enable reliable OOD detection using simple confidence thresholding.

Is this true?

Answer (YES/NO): NO